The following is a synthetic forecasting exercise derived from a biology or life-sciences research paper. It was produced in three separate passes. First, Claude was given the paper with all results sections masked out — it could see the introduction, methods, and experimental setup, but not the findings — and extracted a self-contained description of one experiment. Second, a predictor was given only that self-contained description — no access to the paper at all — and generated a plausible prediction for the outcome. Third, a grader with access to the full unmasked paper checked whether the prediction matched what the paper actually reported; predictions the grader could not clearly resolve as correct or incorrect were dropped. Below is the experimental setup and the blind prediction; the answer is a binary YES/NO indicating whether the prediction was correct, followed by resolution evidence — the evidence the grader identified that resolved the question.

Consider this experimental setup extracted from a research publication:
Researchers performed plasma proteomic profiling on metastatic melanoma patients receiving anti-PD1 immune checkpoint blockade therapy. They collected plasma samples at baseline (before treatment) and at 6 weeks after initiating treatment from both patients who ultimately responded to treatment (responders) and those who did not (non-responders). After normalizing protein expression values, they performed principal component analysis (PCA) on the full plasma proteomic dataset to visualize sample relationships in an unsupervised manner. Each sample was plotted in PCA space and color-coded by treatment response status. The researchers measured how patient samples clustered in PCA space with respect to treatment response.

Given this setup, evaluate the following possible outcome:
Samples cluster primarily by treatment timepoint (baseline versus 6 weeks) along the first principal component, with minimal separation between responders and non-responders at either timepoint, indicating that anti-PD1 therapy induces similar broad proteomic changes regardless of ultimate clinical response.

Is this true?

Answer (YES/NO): NO